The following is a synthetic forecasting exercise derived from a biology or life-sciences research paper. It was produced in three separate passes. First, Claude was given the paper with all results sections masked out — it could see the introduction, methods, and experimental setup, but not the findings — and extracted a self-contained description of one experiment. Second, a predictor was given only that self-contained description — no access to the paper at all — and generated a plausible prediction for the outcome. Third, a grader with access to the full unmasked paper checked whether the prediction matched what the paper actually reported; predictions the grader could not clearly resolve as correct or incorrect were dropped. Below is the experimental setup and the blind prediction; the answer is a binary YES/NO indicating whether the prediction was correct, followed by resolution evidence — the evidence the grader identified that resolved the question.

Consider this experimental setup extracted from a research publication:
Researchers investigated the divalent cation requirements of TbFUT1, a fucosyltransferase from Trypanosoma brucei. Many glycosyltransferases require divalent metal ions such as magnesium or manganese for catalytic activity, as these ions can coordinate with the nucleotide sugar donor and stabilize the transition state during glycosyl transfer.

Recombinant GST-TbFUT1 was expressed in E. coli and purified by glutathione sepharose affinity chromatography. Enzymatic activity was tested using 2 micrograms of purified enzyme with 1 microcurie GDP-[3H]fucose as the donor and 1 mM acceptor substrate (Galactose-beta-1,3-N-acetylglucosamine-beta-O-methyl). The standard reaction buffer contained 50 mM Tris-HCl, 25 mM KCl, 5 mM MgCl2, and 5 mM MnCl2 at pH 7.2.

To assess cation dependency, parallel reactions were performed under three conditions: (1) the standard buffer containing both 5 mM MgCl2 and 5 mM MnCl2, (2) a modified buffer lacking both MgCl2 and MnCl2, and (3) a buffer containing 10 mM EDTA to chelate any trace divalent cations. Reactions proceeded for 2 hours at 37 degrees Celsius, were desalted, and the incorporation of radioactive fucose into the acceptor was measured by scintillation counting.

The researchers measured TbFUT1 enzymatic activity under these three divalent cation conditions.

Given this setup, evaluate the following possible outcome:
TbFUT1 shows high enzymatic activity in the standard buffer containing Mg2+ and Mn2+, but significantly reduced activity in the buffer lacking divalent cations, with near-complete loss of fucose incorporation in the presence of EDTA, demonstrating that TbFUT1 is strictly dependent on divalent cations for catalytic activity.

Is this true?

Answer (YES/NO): NO